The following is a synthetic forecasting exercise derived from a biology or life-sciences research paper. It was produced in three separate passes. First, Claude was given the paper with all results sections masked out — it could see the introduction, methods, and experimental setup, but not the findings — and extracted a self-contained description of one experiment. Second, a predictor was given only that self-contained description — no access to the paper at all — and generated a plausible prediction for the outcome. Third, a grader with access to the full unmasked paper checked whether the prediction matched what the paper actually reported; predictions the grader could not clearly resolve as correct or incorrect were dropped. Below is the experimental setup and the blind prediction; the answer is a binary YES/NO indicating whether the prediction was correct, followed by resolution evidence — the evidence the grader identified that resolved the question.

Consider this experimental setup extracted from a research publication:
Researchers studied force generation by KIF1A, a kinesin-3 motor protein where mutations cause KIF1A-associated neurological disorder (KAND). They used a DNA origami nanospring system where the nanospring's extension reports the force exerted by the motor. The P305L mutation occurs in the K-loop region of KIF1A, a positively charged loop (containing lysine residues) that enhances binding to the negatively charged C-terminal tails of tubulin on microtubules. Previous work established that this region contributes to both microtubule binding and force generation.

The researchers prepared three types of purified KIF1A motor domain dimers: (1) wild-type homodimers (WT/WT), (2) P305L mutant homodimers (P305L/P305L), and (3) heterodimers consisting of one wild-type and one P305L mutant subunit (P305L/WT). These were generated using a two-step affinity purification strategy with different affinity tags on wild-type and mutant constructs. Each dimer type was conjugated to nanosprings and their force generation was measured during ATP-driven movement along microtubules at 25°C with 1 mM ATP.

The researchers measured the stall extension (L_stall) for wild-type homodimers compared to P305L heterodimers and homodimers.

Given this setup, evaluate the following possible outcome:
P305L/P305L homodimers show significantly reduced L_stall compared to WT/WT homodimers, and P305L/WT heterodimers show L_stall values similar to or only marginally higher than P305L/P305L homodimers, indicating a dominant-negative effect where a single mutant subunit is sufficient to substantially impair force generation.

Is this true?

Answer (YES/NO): NO